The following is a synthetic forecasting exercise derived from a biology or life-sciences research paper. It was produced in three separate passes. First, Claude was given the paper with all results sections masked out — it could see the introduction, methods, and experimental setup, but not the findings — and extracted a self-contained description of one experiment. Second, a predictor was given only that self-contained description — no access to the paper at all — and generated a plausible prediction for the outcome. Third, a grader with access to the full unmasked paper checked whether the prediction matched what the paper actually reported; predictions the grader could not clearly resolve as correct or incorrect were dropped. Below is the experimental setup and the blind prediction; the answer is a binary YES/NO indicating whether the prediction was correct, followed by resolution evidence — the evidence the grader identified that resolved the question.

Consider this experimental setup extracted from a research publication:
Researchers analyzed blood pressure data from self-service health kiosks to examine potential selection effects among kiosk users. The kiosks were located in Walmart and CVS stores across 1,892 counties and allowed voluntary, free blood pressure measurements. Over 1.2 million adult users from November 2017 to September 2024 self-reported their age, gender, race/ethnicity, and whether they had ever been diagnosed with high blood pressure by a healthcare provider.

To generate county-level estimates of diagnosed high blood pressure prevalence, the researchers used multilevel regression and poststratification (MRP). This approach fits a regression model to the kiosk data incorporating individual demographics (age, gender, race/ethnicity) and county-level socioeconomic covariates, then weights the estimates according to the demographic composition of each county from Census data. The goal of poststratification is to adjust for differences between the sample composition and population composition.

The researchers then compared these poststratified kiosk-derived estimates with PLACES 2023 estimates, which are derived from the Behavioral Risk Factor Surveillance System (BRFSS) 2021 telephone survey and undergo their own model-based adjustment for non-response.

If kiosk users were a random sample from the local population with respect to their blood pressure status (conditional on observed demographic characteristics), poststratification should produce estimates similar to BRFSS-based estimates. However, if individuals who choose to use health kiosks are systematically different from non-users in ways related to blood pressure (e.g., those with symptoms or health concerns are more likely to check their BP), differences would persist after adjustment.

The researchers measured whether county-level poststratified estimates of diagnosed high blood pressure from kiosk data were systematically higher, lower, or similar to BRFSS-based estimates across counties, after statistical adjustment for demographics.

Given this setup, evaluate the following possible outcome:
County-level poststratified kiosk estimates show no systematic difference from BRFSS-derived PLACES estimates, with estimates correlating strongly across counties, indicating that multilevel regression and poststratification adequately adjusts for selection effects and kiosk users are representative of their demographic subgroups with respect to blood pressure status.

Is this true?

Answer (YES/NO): NO